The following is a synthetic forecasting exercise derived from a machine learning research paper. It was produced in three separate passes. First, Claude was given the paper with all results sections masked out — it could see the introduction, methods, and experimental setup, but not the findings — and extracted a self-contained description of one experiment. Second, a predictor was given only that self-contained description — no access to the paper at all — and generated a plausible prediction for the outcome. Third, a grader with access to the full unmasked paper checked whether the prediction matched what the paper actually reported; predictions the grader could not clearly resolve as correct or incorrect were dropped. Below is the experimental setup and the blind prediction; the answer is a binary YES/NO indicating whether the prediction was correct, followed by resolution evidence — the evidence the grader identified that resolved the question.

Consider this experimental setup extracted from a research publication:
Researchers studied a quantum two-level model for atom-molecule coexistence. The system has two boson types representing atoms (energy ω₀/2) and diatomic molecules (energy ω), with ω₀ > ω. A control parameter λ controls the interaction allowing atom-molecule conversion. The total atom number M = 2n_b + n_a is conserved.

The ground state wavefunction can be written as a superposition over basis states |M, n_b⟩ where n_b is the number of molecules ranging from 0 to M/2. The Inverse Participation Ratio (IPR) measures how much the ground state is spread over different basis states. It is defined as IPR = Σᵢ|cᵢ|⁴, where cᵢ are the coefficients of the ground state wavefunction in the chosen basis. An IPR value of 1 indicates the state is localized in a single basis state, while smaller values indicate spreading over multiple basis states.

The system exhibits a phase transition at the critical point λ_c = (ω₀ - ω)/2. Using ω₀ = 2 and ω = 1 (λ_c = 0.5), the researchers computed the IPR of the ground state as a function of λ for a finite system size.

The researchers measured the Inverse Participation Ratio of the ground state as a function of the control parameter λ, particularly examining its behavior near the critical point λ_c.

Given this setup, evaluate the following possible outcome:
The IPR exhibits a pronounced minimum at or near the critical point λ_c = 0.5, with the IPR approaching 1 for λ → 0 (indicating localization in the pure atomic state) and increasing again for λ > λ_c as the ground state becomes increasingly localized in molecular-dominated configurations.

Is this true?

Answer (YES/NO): NO